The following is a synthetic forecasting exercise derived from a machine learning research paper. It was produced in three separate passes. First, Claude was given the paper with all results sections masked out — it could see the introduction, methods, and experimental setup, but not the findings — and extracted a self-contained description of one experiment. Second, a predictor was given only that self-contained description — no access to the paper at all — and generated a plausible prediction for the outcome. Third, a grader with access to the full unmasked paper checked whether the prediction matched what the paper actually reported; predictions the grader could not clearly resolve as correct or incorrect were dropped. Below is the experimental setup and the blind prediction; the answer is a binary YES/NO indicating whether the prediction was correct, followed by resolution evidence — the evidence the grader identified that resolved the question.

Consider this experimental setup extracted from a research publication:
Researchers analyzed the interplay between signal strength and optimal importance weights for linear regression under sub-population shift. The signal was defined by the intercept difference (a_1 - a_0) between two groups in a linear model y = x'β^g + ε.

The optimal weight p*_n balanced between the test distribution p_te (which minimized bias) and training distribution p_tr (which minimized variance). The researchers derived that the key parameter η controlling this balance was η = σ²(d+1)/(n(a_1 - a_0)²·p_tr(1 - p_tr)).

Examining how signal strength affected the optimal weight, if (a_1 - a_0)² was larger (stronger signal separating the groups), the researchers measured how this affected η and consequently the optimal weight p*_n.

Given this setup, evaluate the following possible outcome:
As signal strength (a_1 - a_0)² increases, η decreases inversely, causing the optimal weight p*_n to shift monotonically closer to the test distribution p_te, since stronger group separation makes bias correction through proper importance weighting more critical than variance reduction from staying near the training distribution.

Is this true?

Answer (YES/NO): YES